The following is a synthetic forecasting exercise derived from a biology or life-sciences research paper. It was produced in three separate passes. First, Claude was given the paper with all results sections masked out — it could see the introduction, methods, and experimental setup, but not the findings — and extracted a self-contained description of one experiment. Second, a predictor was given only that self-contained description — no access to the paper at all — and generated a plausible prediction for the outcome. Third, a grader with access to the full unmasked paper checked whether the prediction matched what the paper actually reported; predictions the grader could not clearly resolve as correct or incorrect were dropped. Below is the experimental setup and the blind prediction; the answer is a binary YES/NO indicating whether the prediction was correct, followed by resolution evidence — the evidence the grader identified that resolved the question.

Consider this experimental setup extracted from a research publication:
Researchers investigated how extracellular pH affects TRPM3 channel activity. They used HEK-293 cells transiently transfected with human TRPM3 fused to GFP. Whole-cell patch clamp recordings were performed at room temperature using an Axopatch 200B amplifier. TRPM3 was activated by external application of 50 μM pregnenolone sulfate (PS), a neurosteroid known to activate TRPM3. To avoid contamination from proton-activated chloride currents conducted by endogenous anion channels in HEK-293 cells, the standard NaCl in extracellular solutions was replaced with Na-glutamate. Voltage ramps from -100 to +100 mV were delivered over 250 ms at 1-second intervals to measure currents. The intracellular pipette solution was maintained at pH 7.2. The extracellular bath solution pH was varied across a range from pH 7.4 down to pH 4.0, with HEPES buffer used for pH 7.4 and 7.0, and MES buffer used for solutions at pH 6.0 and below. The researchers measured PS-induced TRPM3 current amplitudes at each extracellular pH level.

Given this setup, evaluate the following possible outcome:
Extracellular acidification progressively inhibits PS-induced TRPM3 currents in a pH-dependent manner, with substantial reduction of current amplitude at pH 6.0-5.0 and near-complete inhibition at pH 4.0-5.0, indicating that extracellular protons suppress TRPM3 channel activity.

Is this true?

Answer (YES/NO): NO